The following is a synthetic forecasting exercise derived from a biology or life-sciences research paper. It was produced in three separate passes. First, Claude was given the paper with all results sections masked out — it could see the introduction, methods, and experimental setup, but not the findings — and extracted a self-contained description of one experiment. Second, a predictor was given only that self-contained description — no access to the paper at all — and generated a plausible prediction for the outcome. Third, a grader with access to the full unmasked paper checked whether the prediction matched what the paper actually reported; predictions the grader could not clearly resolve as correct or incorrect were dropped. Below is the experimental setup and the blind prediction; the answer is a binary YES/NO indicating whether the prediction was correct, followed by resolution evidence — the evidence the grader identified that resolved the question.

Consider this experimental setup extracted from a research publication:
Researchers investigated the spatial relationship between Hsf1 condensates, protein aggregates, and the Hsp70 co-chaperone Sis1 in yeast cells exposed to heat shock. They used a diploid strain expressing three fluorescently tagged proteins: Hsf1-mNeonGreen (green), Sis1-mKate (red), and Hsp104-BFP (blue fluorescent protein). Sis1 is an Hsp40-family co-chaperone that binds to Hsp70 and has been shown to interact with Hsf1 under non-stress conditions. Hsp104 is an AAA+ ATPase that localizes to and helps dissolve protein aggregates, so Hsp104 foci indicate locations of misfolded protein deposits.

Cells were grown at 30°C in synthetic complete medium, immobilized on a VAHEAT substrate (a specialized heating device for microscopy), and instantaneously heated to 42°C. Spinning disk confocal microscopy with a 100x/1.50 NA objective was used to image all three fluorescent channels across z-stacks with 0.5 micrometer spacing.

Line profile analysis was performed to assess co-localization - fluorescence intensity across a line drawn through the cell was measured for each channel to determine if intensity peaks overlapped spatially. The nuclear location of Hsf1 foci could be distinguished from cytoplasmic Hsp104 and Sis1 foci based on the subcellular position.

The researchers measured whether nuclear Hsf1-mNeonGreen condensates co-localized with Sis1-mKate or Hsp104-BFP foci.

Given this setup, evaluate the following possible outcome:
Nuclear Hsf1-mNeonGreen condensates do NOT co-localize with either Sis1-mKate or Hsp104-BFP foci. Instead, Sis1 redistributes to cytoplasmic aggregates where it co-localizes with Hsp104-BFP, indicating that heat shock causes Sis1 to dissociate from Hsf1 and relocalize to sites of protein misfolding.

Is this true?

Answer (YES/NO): YES